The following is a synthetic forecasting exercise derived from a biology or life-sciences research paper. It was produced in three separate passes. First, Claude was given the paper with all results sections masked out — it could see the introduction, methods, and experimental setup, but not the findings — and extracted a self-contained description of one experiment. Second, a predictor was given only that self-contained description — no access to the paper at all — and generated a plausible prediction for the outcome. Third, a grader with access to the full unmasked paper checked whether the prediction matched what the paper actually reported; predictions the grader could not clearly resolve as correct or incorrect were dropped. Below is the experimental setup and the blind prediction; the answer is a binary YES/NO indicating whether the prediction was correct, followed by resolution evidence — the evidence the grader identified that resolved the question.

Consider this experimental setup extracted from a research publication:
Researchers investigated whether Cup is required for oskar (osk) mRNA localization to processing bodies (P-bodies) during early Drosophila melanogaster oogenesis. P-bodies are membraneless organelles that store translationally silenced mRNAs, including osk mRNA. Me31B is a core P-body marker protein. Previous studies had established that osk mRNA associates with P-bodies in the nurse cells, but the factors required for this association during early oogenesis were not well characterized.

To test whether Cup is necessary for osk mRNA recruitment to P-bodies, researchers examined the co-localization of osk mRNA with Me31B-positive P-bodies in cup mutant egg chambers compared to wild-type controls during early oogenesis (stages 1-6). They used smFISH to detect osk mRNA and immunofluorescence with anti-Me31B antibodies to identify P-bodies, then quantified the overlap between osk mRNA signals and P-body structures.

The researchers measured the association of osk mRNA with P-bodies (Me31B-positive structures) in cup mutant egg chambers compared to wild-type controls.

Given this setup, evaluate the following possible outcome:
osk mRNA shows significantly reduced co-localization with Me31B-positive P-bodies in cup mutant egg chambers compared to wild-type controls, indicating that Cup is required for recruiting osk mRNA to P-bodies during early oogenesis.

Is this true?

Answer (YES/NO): YES